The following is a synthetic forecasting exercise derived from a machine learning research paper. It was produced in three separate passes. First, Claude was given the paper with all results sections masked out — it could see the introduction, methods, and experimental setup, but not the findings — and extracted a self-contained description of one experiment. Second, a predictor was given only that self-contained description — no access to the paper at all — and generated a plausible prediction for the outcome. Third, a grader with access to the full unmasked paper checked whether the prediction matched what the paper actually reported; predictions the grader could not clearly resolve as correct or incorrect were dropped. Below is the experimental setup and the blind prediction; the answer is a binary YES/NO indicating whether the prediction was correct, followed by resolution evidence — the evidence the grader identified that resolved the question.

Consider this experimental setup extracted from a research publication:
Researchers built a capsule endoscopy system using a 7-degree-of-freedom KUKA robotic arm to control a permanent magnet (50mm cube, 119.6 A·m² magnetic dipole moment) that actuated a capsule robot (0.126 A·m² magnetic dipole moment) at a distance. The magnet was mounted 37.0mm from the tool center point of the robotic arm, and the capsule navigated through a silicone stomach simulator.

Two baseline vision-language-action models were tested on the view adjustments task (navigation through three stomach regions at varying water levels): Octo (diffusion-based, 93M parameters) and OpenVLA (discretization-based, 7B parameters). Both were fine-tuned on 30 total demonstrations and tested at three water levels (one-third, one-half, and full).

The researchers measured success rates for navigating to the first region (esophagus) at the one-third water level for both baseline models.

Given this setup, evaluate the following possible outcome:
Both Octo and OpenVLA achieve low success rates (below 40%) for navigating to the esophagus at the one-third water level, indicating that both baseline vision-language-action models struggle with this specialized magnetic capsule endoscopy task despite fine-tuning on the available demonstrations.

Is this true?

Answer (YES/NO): YES